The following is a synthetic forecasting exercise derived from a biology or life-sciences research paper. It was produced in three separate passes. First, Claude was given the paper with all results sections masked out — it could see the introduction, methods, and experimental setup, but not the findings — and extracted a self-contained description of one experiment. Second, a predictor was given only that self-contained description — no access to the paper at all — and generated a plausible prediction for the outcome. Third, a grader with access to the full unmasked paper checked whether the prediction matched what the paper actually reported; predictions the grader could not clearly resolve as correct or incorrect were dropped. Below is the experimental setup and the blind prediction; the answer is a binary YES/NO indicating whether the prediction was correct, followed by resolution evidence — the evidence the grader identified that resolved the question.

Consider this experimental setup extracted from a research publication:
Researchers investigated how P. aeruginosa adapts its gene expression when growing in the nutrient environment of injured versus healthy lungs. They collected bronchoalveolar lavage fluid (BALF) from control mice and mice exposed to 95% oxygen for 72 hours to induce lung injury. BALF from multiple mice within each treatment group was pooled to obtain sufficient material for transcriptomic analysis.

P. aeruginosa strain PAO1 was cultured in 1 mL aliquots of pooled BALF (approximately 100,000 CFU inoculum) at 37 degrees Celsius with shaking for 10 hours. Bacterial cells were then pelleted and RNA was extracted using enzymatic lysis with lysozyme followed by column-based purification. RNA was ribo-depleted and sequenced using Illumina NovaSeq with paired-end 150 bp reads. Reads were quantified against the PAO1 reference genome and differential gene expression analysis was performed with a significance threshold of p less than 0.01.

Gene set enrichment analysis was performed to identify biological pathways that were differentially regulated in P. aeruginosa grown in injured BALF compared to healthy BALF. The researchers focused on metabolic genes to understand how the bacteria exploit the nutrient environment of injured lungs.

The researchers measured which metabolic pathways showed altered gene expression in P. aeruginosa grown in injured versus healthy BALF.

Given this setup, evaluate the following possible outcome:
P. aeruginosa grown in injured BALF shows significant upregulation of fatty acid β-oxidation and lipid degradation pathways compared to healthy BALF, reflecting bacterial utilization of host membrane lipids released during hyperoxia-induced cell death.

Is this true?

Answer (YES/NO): NO